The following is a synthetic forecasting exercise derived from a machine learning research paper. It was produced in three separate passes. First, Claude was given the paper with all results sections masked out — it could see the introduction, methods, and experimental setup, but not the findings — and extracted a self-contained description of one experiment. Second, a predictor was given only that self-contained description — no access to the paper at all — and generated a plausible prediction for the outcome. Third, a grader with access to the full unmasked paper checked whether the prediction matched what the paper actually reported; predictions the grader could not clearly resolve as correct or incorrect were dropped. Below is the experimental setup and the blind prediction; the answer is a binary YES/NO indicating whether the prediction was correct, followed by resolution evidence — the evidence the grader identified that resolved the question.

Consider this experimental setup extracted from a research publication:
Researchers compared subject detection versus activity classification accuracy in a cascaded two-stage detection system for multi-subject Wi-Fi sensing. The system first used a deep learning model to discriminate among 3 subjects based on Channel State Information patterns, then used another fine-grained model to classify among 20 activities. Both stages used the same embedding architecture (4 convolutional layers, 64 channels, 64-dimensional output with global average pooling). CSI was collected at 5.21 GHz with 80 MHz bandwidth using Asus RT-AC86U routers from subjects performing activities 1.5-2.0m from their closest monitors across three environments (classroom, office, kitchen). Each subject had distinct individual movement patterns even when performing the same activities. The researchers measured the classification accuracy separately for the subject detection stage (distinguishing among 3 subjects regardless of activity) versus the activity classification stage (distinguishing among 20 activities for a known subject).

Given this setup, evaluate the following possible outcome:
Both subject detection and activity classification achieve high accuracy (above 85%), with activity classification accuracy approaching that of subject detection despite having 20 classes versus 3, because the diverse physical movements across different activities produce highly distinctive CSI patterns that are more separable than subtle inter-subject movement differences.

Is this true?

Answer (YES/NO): NO